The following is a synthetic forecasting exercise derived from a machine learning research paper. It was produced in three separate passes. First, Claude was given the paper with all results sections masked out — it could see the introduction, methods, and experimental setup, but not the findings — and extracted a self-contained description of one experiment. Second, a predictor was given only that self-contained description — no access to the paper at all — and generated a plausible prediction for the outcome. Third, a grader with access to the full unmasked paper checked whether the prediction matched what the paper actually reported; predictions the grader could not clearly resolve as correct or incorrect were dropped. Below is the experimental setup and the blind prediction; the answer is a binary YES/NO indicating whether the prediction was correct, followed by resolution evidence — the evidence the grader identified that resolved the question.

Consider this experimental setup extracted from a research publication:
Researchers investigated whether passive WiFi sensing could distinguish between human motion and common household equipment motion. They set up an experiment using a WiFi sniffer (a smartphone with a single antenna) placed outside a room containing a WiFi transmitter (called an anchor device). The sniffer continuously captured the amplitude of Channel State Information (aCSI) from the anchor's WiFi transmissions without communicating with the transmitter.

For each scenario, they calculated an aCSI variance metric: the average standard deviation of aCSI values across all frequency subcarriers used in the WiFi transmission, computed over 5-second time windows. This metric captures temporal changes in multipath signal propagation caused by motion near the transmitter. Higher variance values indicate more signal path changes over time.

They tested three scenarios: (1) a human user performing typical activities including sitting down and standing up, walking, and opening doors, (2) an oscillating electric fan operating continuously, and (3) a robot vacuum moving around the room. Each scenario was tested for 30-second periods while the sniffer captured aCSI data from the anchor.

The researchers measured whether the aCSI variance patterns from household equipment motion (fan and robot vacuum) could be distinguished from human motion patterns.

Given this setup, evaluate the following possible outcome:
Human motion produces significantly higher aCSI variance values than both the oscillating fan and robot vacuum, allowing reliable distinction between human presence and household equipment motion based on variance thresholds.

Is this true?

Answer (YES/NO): NO